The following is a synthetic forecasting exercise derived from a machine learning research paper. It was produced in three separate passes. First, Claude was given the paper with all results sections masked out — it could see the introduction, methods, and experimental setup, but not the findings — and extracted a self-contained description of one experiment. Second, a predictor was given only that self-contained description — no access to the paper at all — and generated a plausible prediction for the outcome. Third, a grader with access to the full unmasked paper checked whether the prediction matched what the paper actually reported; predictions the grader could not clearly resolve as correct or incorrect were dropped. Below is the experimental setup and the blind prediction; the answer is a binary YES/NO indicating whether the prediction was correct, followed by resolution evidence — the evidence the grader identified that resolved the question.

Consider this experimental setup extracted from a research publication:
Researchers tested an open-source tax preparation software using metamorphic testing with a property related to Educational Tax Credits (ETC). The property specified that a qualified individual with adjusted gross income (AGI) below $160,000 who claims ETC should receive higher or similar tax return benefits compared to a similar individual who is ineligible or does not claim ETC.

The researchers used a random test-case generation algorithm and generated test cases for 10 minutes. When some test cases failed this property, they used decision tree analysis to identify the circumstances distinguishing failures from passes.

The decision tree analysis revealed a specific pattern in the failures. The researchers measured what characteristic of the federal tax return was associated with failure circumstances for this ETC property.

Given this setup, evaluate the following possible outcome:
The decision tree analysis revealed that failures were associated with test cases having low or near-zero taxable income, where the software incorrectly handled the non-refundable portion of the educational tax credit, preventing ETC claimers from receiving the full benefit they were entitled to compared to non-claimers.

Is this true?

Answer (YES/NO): NO